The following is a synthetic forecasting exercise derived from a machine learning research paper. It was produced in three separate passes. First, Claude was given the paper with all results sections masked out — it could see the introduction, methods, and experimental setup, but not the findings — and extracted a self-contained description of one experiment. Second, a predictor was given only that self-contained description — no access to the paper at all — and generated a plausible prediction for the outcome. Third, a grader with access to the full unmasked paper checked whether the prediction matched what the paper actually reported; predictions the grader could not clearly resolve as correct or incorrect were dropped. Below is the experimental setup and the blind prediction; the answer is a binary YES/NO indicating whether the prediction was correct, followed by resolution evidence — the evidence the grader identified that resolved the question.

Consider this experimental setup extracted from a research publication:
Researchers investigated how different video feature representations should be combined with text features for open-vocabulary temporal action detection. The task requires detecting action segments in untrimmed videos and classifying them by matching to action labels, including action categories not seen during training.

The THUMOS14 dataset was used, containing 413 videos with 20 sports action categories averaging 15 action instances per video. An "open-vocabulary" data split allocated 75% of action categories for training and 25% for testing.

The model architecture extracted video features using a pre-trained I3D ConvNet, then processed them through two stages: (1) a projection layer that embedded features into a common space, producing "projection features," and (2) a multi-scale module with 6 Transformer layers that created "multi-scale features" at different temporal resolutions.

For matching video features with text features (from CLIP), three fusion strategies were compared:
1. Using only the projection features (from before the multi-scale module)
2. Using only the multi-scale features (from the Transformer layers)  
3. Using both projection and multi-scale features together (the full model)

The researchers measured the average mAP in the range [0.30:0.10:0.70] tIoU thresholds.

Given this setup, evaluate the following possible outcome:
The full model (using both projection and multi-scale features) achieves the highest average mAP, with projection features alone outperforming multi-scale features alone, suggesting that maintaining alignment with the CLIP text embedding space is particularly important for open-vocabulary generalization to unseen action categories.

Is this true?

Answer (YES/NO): YES